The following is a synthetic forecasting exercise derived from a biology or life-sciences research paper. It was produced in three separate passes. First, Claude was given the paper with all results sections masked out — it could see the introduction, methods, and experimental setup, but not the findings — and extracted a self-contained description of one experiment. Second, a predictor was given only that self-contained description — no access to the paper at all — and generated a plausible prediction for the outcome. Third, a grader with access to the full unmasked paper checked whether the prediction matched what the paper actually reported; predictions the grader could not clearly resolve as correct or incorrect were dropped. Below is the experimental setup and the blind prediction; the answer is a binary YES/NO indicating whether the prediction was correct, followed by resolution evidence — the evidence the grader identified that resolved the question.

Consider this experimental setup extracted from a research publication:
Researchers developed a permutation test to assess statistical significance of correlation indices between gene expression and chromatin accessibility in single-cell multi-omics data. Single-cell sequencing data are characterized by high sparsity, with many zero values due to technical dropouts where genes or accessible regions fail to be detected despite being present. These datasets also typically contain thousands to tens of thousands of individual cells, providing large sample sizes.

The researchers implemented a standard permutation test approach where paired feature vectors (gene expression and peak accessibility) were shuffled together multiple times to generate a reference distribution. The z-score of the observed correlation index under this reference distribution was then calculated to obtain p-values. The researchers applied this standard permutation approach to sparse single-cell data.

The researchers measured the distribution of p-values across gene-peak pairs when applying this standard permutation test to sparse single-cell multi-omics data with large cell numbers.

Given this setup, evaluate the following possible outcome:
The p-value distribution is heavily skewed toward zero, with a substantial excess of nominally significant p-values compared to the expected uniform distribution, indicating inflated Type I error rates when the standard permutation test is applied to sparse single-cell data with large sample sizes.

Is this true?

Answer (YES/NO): YES